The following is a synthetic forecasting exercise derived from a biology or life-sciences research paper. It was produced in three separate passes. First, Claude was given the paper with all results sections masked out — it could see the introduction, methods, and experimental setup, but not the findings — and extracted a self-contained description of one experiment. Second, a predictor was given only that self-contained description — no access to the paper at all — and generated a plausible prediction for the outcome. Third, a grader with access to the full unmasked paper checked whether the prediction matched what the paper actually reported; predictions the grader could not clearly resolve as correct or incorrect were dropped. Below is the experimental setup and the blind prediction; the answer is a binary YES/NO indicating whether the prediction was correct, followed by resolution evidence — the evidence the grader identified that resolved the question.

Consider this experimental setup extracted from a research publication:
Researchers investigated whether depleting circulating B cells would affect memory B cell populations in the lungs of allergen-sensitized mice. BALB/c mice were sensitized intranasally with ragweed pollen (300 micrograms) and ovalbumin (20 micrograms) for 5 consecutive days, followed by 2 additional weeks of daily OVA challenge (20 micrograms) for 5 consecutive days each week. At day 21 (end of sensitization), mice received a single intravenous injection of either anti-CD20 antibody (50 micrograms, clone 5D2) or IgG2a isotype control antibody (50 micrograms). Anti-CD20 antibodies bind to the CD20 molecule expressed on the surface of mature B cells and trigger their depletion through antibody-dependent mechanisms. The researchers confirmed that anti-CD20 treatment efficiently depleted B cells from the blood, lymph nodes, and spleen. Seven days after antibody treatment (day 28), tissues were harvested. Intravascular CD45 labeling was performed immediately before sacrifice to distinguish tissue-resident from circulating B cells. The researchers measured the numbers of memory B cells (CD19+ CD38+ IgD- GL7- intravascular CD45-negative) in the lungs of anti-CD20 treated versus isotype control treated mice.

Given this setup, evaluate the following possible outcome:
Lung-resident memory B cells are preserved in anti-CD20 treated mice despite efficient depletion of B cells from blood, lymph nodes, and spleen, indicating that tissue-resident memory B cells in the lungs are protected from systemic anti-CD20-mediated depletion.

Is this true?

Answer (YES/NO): NO